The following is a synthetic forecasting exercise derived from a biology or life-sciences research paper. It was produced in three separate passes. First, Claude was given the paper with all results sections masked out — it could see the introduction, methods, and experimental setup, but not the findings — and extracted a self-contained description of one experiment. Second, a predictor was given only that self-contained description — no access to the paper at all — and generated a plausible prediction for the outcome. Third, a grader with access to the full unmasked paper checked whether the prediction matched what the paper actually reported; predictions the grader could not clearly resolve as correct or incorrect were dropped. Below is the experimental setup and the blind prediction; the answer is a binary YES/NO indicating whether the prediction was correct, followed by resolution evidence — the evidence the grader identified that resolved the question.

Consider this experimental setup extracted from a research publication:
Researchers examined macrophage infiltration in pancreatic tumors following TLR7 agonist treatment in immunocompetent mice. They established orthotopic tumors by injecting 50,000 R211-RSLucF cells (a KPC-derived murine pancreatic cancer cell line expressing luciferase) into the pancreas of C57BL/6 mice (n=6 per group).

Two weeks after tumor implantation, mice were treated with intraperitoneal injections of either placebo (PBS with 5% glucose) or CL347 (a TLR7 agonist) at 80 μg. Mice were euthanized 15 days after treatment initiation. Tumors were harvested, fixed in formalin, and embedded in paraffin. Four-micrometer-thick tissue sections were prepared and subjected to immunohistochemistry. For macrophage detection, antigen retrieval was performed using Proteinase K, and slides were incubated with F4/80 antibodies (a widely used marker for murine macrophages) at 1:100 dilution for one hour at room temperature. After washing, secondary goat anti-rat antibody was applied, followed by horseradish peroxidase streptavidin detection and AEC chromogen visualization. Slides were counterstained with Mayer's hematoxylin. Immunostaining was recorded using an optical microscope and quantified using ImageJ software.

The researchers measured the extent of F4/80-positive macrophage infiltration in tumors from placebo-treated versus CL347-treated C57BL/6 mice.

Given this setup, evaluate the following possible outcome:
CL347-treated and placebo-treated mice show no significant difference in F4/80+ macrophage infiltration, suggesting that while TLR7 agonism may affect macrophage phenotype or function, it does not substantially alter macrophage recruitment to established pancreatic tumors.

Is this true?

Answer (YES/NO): NO